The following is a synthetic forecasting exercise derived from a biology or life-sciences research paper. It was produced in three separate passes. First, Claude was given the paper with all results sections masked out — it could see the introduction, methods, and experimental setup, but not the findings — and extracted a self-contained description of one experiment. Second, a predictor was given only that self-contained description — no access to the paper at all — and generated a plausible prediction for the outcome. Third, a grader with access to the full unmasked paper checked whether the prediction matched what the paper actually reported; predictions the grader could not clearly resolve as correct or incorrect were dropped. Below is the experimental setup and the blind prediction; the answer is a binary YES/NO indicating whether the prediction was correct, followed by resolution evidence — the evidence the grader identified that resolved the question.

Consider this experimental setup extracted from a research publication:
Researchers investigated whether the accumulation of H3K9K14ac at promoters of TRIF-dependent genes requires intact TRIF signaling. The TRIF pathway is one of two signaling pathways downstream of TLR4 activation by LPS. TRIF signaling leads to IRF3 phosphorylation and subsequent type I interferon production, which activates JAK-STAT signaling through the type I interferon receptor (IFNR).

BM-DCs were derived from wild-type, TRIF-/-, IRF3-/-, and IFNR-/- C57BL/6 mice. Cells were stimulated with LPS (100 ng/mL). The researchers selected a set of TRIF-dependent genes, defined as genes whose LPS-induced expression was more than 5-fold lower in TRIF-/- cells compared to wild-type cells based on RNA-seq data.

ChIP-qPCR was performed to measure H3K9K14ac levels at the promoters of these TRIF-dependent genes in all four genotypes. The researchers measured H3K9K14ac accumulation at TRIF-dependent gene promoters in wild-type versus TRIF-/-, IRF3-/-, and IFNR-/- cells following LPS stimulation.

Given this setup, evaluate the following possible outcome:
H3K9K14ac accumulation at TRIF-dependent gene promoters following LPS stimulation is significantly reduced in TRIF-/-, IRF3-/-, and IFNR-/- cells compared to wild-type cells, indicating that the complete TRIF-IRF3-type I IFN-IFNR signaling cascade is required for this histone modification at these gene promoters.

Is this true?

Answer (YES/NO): YES